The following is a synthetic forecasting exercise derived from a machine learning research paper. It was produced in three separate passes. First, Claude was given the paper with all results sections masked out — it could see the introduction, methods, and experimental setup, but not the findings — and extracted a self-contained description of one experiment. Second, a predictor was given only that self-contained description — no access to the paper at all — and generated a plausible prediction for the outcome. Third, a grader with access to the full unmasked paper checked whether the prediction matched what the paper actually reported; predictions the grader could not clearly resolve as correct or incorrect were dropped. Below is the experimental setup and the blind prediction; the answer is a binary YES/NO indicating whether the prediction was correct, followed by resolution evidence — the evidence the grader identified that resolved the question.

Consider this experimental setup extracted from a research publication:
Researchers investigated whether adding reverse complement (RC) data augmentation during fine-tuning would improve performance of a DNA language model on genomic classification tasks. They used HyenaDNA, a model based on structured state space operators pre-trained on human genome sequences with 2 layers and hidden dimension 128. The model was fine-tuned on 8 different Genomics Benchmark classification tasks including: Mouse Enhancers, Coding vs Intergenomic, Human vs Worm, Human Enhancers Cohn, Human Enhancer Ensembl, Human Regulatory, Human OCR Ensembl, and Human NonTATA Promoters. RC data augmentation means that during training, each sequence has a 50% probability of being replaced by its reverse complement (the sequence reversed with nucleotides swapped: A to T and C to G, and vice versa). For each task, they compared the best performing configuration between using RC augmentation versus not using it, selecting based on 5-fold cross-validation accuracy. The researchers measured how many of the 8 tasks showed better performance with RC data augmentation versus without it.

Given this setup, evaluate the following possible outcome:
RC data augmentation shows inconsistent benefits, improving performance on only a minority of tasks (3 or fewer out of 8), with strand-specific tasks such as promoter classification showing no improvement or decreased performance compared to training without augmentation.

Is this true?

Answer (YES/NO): NO